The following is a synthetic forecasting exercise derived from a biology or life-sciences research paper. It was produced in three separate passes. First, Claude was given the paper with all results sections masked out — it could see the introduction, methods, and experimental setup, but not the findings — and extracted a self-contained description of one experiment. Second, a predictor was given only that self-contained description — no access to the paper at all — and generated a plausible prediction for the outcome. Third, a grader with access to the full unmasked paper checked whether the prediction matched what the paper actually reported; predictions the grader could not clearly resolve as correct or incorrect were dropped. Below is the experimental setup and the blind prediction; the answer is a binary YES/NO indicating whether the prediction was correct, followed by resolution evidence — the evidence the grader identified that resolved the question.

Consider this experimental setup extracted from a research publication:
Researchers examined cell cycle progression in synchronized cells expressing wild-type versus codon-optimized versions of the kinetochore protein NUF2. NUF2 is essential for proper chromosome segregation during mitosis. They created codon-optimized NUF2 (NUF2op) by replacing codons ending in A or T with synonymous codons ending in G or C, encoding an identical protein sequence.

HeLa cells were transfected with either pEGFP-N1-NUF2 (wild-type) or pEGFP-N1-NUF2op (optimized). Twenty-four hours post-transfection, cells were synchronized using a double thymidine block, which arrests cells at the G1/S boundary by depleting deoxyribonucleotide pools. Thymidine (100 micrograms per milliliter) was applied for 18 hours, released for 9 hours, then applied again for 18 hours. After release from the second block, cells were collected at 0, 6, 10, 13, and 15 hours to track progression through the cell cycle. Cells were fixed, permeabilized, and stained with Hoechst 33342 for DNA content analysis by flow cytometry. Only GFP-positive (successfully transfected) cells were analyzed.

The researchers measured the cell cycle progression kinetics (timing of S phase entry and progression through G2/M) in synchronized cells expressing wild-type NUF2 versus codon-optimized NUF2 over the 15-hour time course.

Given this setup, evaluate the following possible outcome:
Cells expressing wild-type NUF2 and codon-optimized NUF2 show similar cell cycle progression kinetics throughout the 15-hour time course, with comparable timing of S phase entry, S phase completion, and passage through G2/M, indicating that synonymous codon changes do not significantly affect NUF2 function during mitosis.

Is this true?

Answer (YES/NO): NO